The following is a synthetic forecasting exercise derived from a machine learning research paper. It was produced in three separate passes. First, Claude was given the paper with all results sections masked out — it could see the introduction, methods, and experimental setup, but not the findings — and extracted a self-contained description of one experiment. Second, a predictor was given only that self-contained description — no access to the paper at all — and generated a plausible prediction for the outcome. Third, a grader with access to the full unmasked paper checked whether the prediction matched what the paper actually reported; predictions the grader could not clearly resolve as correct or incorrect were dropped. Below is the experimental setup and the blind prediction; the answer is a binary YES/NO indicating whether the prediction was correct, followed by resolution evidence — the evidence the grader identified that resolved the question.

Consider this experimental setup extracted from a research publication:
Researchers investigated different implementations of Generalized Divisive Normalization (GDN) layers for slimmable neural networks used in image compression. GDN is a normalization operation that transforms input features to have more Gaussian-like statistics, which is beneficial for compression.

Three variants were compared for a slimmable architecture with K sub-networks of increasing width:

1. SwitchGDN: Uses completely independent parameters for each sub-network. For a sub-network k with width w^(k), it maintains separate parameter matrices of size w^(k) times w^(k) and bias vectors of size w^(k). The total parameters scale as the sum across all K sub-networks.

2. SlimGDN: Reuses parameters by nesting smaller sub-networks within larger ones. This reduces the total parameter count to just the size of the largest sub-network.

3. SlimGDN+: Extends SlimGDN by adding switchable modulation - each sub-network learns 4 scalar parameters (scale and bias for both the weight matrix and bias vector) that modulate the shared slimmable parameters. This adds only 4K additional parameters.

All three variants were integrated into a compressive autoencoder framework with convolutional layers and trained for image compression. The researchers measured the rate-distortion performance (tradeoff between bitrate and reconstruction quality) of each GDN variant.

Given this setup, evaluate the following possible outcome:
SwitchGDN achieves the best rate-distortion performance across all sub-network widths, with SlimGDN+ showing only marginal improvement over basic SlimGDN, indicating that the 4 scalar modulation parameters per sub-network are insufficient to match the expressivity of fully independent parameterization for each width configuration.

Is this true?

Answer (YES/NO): NO